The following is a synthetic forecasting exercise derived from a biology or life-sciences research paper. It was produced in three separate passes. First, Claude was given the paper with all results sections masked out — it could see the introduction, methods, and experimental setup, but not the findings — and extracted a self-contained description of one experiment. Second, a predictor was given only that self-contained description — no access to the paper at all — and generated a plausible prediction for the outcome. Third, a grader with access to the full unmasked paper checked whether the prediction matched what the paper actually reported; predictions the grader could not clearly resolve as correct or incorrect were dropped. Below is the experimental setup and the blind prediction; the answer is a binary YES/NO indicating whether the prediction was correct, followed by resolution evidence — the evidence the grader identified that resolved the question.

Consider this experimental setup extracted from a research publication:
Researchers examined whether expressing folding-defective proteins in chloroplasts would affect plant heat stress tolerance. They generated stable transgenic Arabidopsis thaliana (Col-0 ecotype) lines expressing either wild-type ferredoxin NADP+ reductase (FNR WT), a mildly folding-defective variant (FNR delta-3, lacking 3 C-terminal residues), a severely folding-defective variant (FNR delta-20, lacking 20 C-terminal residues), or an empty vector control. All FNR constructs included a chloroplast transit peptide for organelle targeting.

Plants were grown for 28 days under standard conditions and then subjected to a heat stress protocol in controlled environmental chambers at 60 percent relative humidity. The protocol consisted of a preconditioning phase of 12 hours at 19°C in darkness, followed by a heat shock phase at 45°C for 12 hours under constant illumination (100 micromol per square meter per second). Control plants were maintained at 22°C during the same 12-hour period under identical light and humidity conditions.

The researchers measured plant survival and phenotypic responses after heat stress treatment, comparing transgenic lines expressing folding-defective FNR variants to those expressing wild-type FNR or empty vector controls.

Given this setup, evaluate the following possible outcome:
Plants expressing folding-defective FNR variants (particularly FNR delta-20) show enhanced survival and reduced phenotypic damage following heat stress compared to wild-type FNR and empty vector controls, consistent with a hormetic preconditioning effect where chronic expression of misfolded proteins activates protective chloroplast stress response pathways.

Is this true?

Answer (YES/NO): YES